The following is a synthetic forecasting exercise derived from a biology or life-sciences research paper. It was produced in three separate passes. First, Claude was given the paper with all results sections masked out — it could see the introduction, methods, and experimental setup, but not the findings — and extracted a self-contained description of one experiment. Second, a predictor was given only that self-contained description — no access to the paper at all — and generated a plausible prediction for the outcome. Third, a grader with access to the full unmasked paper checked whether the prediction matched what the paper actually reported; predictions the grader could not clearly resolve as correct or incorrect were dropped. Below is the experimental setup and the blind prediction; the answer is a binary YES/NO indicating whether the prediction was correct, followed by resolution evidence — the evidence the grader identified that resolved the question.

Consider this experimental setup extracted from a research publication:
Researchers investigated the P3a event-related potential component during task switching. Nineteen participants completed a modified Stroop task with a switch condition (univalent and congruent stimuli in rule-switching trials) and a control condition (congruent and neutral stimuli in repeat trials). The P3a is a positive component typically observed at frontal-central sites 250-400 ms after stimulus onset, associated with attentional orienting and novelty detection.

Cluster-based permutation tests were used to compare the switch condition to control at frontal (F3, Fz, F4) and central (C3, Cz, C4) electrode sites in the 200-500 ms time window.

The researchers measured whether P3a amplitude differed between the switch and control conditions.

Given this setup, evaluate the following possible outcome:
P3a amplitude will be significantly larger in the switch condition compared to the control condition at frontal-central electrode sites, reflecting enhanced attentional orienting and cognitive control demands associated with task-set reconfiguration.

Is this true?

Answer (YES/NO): NO